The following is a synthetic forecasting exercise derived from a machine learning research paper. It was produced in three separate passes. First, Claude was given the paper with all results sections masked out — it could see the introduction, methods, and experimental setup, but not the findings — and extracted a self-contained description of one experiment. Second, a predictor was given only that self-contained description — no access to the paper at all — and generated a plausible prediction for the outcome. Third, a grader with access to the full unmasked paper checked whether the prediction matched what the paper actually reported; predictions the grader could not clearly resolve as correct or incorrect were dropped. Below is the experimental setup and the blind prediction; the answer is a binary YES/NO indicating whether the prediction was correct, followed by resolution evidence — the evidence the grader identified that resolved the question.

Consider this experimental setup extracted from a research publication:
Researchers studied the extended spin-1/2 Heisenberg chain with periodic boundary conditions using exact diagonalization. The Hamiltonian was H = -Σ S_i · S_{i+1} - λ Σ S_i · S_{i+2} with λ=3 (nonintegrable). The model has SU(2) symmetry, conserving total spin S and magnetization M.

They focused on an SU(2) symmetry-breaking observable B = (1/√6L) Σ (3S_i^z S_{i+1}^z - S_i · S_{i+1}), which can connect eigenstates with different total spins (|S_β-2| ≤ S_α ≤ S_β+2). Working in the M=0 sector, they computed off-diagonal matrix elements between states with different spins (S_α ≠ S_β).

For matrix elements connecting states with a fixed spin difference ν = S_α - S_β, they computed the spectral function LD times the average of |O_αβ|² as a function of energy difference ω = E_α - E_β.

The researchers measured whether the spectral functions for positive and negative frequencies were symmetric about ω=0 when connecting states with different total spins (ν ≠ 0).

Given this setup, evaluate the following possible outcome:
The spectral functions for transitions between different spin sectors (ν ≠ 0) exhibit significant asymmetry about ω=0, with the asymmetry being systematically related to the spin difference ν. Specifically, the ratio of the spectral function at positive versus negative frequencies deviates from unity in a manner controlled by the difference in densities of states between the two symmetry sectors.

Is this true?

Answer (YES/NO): NO